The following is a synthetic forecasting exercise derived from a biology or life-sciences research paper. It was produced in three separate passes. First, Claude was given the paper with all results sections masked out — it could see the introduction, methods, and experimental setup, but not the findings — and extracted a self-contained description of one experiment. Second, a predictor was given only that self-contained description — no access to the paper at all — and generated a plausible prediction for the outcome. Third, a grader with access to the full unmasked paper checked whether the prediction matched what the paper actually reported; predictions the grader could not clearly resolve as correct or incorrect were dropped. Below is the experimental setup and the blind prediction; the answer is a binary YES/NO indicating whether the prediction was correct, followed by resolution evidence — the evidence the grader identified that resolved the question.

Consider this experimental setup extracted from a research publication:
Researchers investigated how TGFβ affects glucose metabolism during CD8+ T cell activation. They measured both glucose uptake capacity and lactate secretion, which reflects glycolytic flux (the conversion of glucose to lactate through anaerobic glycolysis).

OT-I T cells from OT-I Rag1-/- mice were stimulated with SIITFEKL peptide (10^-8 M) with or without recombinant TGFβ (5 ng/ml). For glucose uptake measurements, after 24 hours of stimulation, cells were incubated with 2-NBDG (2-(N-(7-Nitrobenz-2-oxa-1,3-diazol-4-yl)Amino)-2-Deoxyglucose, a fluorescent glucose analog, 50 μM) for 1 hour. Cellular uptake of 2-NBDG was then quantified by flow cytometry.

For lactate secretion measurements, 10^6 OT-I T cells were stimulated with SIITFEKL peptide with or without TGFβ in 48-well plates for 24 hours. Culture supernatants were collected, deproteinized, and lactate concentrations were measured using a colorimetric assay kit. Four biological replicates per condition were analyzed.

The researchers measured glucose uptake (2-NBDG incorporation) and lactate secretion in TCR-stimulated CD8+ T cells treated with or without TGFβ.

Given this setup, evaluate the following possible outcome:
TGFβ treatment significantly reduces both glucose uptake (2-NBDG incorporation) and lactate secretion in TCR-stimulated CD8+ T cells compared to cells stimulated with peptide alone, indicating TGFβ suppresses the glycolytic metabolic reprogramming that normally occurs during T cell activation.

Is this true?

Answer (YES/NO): YES